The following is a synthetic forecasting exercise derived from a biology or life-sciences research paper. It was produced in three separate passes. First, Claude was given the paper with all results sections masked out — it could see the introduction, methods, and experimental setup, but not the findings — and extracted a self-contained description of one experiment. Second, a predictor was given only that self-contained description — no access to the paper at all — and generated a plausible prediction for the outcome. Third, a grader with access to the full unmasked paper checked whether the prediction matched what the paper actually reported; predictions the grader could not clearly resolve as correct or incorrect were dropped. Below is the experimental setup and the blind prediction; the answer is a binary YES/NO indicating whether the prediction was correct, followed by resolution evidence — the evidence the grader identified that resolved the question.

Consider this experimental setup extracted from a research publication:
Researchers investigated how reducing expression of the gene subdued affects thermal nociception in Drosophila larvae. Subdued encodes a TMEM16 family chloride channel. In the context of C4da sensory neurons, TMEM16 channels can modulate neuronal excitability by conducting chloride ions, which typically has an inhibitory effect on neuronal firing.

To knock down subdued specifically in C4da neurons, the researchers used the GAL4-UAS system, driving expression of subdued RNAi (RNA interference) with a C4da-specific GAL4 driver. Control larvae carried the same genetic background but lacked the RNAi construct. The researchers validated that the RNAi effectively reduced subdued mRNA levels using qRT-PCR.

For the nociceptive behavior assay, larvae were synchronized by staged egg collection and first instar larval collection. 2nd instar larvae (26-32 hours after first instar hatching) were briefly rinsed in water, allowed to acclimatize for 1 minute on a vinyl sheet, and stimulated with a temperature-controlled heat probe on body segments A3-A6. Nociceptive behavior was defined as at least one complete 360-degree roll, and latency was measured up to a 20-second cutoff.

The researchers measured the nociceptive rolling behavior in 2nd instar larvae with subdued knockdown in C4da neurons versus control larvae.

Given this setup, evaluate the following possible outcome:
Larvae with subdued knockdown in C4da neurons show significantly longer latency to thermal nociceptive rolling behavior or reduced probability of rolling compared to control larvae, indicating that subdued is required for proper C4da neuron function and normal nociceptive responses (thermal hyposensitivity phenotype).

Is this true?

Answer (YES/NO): NO